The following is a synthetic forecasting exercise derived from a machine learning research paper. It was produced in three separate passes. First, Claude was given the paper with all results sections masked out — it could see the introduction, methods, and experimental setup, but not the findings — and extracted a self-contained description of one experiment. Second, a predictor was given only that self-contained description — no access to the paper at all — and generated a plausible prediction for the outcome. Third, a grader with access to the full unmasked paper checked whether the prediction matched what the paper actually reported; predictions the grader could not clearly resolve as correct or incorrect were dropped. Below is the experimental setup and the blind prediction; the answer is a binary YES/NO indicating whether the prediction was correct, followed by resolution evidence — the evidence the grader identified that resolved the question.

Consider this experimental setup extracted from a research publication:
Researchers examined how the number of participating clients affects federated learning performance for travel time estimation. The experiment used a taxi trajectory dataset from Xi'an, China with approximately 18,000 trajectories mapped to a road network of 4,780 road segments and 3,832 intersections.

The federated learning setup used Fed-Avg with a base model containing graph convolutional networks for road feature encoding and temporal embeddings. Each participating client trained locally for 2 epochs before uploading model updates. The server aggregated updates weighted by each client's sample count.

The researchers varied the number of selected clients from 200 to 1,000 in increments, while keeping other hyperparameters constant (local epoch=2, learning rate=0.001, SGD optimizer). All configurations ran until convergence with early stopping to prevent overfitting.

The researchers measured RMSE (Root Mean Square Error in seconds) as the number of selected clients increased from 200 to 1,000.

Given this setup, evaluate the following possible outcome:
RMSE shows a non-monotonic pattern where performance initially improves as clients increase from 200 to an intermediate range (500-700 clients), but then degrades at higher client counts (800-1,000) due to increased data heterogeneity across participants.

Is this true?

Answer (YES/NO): NO